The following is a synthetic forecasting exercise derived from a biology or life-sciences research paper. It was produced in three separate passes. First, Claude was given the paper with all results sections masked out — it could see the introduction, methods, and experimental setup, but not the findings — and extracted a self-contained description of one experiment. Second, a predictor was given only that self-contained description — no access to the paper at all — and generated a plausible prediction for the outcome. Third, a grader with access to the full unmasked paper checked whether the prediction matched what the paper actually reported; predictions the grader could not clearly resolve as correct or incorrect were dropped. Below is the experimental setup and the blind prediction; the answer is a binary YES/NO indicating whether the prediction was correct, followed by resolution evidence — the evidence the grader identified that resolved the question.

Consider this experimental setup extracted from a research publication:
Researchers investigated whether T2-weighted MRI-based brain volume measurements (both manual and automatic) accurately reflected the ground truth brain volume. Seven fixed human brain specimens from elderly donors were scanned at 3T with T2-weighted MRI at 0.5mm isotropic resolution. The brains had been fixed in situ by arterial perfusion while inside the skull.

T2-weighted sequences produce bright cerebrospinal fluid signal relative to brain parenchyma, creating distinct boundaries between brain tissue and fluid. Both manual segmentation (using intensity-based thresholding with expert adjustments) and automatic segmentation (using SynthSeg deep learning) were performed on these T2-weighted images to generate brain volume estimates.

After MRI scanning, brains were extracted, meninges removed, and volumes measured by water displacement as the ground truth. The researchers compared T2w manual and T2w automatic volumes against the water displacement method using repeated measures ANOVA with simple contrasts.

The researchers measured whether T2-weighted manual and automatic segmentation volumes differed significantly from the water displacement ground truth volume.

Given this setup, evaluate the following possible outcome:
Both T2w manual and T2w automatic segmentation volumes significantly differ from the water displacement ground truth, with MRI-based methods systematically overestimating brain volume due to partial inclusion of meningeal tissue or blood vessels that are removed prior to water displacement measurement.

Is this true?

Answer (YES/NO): NO